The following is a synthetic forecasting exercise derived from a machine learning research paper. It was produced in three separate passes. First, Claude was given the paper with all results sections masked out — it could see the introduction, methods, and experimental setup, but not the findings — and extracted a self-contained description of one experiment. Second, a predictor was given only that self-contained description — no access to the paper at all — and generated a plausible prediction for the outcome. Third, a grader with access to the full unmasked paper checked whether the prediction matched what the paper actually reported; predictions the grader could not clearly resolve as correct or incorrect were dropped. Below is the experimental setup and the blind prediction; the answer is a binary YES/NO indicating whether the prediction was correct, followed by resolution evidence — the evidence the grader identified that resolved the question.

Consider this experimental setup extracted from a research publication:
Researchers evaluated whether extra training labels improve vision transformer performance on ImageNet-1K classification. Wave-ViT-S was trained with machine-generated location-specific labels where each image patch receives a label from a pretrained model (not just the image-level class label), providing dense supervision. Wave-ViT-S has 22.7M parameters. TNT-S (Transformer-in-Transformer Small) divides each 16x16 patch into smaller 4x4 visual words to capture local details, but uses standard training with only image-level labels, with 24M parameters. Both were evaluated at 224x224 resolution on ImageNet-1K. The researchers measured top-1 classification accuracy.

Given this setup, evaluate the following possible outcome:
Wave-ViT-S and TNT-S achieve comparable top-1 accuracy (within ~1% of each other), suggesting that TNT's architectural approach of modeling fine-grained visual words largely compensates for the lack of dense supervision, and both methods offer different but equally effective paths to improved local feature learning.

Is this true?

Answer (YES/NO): NO